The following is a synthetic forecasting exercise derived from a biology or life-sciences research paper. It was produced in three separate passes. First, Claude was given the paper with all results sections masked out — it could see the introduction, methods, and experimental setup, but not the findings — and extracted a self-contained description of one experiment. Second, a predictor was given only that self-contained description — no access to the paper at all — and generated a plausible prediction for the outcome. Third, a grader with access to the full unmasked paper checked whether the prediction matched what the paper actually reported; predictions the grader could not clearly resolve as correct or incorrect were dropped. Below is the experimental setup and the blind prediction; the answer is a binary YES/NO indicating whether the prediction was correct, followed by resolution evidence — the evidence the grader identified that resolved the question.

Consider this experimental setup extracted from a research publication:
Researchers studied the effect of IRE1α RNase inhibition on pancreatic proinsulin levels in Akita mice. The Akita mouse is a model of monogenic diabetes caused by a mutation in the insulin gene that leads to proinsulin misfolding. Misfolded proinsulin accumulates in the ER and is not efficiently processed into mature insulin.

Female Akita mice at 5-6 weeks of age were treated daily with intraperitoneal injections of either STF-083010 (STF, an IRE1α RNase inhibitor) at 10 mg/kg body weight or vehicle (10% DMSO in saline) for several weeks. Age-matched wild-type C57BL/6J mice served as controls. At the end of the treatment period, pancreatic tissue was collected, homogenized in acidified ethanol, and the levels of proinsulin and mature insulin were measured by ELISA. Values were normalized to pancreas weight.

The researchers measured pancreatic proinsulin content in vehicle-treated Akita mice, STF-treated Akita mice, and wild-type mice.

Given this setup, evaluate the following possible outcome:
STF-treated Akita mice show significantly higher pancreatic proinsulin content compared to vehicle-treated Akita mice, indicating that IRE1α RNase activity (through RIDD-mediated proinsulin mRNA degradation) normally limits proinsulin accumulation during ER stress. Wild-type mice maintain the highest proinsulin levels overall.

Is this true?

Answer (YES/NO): NO